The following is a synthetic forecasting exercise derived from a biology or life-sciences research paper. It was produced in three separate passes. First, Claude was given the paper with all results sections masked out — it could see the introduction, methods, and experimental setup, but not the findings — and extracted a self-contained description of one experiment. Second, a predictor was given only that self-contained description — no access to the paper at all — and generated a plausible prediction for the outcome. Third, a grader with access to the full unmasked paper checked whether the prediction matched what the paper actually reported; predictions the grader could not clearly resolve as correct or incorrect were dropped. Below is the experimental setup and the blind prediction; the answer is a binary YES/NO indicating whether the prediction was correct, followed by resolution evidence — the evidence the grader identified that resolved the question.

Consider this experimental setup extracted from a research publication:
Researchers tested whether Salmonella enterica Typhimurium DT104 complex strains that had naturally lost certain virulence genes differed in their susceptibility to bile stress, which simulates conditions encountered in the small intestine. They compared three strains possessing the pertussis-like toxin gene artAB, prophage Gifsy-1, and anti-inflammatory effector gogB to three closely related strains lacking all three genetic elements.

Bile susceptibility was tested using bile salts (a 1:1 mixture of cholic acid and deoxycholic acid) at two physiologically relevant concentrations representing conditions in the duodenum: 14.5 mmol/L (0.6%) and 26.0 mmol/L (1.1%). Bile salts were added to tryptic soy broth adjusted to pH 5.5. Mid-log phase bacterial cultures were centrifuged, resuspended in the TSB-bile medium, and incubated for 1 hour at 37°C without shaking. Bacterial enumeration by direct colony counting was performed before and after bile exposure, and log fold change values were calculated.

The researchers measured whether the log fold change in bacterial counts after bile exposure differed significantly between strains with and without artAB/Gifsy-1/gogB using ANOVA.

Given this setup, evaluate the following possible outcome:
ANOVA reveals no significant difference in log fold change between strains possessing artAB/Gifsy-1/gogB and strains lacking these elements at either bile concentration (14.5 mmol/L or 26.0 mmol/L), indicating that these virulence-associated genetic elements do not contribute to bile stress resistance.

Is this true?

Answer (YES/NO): YES